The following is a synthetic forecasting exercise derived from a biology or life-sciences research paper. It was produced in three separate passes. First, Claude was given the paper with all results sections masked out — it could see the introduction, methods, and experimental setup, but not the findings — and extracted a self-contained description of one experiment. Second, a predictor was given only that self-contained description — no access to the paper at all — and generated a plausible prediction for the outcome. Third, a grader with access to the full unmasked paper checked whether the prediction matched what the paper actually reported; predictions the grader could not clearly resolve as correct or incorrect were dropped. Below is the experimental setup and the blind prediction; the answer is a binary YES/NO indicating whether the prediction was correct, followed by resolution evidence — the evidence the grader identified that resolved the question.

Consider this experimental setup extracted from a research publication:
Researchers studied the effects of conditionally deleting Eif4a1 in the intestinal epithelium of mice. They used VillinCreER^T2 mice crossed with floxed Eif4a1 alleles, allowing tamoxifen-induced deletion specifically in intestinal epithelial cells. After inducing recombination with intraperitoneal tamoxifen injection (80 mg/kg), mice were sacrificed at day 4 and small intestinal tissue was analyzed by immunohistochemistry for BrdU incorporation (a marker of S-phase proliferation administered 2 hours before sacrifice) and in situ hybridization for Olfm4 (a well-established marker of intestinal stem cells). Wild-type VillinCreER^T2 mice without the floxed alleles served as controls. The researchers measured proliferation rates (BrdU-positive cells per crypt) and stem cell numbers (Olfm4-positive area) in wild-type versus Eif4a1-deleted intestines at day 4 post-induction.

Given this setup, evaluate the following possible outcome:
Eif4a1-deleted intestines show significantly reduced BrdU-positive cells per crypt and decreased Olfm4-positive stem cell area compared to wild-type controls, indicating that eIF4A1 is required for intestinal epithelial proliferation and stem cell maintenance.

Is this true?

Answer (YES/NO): NO